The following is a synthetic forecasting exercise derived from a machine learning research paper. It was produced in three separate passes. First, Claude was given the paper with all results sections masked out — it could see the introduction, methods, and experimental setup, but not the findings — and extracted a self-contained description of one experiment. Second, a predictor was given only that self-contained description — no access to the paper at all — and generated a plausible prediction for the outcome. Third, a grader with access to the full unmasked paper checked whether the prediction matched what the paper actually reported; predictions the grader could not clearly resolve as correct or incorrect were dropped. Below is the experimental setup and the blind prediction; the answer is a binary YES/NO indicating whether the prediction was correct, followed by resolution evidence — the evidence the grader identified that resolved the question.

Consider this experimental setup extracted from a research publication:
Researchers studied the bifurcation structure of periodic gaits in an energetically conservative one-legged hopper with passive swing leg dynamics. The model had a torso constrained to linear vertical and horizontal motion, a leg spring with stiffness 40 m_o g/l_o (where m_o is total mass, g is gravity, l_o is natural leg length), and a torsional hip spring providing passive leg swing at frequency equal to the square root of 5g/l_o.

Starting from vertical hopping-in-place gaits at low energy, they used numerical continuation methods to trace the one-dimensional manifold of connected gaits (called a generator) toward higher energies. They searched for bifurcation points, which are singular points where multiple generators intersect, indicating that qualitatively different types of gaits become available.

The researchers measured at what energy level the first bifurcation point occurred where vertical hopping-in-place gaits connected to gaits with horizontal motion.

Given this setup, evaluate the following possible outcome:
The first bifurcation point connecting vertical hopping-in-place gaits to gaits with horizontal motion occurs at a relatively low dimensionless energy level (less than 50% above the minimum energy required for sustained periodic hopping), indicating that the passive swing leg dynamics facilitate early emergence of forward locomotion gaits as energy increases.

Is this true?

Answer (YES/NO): YES